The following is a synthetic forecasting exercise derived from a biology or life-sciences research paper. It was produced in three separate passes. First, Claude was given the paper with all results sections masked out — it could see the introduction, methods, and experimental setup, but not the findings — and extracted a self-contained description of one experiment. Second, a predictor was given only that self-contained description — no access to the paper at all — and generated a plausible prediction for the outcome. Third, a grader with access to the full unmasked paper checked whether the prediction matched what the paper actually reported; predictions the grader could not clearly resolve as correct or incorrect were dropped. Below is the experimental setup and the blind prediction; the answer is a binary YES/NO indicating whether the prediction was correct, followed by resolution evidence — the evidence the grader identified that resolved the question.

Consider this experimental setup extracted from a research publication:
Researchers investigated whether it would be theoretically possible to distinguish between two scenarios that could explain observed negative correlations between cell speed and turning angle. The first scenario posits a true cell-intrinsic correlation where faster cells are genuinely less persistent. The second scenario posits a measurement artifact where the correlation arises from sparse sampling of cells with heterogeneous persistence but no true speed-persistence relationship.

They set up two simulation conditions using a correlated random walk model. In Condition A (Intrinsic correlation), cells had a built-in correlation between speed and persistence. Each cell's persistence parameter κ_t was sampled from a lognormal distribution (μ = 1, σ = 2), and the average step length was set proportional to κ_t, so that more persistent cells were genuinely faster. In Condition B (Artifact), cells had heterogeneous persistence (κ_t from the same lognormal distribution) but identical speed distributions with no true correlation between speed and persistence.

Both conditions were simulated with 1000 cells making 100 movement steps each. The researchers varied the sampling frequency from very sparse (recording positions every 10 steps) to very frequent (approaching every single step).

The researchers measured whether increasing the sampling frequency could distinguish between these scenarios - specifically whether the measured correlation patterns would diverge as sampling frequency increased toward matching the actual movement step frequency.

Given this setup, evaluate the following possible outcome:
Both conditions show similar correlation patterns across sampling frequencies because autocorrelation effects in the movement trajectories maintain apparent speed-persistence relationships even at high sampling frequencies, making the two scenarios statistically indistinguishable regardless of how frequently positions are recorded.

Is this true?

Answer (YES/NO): NO